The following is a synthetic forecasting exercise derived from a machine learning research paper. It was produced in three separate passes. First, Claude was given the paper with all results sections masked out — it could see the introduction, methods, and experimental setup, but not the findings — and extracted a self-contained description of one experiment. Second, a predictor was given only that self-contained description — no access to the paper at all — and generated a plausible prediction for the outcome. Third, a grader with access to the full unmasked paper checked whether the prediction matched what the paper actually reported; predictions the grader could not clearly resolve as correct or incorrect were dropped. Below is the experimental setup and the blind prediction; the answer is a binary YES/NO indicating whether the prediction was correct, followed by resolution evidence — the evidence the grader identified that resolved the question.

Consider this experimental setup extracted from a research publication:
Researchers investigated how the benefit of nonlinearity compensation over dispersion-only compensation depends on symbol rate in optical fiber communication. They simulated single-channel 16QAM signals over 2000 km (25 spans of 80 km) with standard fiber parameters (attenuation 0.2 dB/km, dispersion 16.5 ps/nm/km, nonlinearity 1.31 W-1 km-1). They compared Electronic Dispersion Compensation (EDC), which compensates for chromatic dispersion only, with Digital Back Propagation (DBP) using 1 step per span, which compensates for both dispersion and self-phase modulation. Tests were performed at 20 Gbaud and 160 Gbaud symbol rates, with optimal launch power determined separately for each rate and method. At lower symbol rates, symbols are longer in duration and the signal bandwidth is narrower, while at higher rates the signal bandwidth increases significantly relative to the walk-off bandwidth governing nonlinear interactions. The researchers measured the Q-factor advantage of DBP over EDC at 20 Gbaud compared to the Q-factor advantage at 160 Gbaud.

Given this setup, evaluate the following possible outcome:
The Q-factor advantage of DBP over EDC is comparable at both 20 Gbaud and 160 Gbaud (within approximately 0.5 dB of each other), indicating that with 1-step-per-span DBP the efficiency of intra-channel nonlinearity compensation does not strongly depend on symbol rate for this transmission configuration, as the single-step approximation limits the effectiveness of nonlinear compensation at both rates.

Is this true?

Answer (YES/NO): NO